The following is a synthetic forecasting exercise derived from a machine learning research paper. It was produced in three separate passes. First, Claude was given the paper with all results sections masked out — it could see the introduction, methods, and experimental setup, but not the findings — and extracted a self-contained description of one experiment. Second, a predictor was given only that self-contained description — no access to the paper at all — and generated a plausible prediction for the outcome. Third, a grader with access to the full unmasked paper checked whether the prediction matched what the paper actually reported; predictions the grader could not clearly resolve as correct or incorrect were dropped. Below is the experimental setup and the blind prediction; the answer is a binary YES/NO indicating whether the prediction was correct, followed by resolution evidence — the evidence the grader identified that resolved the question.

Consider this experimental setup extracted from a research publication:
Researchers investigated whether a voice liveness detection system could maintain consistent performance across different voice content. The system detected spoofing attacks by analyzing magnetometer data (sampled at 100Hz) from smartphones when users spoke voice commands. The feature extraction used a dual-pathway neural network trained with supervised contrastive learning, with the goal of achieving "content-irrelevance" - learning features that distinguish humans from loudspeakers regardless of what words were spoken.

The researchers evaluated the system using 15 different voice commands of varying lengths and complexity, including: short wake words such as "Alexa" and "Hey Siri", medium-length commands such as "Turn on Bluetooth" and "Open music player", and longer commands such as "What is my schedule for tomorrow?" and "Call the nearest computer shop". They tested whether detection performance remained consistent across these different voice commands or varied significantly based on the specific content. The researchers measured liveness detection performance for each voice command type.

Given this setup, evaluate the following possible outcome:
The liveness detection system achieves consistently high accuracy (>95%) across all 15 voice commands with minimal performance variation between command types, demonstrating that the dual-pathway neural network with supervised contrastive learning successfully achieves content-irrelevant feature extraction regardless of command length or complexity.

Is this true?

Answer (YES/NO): YES